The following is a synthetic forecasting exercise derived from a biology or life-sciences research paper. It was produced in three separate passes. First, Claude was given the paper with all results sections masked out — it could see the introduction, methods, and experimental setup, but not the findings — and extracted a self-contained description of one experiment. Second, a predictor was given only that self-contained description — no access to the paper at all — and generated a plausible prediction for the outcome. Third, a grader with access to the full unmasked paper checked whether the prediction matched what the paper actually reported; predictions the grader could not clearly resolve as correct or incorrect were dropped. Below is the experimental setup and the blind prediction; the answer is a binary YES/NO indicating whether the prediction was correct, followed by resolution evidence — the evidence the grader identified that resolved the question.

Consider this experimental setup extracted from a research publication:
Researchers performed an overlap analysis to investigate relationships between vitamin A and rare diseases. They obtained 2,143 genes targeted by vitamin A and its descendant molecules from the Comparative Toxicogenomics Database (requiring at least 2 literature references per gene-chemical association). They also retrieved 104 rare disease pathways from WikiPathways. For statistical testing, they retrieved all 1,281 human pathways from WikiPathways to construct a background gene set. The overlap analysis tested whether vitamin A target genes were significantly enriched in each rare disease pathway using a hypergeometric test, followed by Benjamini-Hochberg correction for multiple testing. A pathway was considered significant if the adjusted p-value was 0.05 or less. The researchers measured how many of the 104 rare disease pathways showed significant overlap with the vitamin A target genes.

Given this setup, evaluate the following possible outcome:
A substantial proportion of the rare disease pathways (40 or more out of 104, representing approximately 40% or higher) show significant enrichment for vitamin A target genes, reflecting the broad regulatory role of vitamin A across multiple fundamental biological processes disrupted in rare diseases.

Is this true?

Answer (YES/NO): NO